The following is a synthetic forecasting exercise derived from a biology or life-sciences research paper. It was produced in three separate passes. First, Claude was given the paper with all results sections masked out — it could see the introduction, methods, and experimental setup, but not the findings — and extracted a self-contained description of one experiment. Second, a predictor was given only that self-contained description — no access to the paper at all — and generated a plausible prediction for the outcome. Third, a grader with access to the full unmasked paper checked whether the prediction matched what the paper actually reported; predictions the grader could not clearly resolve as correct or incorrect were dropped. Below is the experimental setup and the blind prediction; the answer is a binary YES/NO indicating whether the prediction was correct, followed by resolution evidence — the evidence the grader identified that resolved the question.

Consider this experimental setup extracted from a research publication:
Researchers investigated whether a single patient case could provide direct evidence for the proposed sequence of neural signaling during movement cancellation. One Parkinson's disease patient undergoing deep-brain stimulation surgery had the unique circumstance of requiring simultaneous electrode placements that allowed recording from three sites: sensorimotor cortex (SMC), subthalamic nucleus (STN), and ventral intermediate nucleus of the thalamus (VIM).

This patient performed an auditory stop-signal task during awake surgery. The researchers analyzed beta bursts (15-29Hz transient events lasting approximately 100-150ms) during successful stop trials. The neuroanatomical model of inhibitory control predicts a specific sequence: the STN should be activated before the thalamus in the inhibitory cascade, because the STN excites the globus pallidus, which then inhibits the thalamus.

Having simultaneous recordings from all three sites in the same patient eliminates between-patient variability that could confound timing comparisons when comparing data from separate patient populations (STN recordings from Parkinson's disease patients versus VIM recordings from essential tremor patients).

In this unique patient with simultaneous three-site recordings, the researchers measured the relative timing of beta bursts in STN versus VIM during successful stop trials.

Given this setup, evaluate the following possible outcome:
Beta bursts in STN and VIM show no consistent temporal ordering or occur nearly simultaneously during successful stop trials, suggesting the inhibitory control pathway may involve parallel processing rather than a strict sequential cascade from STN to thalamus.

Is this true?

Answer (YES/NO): NO